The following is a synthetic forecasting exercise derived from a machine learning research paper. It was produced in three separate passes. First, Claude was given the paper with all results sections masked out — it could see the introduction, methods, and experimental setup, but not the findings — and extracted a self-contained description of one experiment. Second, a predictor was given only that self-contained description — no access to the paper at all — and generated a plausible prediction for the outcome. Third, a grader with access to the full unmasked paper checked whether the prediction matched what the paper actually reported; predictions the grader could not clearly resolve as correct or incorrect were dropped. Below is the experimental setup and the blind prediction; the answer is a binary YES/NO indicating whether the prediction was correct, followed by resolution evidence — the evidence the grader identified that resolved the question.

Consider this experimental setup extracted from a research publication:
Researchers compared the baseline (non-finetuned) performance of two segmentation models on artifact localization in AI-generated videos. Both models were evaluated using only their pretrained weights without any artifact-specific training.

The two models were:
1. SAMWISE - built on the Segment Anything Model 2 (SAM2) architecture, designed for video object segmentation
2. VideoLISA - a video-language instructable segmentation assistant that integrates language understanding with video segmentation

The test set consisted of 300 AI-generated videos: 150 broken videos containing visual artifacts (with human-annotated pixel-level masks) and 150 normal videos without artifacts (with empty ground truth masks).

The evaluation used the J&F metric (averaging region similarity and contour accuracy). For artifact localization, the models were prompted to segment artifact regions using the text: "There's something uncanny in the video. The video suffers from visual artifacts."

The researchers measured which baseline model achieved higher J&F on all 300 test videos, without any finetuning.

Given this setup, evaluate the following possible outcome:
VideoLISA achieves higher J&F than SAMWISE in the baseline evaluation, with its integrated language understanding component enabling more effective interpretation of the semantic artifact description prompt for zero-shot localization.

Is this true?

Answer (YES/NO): YES